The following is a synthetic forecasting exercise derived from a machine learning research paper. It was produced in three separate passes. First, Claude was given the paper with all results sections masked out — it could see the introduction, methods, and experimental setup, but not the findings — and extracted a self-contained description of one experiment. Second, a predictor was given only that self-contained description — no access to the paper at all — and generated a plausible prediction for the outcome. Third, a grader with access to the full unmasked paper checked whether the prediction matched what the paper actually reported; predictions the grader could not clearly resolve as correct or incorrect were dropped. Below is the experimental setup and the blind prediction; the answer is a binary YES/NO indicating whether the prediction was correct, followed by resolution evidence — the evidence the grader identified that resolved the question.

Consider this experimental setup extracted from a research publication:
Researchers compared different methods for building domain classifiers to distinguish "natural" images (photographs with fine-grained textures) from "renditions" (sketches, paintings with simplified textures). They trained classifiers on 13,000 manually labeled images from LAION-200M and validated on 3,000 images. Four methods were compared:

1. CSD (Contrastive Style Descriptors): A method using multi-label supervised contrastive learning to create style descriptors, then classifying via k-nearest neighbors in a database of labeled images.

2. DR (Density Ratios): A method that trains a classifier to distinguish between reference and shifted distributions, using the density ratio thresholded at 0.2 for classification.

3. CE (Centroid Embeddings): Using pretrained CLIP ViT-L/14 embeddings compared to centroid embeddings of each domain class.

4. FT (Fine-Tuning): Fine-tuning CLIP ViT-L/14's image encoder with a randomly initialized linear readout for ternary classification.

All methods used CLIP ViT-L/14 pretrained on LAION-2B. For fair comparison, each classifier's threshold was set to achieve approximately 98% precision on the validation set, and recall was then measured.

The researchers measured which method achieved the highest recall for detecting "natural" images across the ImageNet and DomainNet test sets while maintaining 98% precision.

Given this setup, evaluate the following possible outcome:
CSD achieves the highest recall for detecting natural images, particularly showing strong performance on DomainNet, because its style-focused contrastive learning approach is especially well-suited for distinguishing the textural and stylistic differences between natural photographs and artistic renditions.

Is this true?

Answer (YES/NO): NO